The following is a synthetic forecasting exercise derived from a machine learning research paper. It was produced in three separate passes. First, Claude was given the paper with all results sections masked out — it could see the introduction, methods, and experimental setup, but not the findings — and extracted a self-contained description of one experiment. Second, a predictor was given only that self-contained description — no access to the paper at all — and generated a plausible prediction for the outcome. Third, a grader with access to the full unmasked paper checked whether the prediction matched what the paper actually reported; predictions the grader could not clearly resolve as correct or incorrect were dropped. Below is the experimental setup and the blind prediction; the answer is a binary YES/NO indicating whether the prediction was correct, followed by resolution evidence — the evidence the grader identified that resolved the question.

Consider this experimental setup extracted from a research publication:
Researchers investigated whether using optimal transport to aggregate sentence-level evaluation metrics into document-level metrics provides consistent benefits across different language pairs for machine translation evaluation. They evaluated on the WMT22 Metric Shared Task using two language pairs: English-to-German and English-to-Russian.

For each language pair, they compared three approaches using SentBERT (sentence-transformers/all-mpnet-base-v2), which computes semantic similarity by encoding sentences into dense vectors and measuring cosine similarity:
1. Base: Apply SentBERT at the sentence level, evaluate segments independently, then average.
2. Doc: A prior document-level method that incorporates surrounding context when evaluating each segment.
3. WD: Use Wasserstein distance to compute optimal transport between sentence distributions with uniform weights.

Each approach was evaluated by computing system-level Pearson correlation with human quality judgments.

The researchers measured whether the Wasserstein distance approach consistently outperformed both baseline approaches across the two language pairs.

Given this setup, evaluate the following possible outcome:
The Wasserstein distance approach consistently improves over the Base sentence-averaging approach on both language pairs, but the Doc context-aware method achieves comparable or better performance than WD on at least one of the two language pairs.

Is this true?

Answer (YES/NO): YES